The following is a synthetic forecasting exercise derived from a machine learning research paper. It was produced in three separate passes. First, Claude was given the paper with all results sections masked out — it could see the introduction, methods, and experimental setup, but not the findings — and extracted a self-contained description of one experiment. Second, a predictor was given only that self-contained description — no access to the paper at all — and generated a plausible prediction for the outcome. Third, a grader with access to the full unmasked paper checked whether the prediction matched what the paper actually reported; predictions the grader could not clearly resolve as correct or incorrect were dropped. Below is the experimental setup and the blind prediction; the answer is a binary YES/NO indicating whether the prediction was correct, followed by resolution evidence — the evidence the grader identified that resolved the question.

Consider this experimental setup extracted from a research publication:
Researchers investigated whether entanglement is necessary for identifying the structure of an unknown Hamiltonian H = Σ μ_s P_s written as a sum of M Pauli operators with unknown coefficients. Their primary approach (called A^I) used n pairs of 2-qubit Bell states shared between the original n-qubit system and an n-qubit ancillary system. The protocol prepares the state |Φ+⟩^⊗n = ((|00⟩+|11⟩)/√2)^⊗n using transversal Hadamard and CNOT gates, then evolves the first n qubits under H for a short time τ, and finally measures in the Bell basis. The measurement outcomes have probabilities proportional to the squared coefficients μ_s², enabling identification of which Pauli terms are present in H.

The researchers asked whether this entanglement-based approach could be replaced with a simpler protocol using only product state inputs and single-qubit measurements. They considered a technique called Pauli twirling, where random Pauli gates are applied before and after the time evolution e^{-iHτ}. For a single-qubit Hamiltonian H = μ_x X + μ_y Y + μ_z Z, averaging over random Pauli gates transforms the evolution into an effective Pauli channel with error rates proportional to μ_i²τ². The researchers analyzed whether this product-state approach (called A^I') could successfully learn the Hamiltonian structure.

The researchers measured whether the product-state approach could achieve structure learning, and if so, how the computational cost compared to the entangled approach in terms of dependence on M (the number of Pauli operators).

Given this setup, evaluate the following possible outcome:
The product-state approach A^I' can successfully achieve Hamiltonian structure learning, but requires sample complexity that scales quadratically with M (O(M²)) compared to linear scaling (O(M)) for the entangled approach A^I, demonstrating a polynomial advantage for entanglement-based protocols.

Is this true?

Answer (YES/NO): NO